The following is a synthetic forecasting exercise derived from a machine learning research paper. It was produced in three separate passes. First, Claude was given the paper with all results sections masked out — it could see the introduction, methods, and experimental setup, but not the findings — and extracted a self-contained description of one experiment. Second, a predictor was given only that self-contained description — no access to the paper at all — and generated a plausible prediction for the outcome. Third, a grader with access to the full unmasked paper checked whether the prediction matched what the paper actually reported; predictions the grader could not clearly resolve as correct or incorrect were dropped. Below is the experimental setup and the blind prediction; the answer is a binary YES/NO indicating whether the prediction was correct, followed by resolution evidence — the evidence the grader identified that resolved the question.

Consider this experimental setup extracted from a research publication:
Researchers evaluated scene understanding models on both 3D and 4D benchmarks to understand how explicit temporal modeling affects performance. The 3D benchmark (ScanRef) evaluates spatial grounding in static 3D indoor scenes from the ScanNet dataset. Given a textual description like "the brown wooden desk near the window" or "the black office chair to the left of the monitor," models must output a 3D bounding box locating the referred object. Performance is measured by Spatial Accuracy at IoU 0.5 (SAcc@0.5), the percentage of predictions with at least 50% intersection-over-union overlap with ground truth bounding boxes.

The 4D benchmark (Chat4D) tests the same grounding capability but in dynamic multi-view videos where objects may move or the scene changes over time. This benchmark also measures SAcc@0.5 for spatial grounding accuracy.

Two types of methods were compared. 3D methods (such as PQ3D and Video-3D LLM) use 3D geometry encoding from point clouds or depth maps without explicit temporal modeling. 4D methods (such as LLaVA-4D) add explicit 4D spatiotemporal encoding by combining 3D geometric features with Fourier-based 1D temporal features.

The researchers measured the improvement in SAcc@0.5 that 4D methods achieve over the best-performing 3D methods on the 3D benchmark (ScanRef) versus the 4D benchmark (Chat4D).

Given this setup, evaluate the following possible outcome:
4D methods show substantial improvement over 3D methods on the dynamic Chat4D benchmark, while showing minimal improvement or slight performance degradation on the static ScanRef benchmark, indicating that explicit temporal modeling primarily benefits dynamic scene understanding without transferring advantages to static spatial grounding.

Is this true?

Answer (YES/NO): NO